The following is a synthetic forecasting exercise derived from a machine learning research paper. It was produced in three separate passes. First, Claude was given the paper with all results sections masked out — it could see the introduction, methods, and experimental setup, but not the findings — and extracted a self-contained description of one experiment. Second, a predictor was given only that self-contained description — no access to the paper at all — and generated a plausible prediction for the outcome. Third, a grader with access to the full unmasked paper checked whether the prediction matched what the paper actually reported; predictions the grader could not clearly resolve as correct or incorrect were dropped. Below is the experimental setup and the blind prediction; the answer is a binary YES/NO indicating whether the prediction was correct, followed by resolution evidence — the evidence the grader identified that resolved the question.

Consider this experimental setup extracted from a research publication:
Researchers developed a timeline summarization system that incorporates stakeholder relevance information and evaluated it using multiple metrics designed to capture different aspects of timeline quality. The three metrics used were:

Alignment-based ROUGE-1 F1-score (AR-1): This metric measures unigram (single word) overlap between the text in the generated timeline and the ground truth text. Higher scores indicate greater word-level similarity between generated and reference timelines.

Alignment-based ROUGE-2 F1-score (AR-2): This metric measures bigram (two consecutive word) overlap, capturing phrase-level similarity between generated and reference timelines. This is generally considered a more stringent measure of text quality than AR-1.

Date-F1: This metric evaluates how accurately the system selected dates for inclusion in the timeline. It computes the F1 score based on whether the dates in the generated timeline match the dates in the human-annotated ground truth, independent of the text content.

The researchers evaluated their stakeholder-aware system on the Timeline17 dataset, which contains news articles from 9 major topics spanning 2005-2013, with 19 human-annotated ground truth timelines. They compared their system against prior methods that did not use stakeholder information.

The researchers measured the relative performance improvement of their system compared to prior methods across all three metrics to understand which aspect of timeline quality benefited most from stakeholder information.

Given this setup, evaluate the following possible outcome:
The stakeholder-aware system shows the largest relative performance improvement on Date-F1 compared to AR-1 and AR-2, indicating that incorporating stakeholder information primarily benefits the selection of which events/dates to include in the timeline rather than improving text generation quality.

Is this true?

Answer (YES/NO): NO